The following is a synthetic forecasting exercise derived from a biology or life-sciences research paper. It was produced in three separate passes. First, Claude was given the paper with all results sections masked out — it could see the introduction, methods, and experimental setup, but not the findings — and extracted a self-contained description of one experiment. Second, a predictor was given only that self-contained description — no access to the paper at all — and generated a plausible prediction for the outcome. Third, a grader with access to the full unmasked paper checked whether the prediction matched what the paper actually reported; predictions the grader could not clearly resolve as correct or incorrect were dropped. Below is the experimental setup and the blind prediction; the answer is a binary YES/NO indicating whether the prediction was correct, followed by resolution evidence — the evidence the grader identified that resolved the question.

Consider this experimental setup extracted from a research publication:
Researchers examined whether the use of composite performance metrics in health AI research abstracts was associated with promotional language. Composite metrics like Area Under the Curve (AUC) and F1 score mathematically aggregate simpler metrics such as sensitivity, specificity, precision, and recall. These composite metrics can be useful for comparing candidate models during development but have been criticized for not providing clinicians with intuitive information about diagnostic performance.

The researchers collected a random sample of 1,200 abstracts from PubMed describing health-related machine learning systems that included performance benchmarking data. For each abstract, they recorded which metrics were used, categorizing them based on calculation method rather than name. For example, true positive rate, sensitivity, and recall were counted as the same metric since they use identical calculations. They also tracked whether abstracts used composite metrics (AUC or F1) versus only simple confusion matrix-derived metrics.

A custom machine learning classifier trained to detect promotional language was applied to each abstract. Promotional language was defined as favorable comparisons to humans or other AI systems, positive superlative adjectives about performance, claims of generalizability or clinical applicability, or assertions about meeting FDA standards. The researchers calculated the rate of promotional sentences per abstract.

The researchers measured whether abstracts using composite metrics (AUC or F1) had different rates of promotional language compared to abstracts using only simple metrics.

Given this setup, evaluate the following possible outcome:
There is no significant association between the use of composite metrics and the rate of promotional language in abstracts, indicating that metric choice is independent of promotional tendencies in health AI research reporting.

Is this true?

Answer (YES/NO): NO